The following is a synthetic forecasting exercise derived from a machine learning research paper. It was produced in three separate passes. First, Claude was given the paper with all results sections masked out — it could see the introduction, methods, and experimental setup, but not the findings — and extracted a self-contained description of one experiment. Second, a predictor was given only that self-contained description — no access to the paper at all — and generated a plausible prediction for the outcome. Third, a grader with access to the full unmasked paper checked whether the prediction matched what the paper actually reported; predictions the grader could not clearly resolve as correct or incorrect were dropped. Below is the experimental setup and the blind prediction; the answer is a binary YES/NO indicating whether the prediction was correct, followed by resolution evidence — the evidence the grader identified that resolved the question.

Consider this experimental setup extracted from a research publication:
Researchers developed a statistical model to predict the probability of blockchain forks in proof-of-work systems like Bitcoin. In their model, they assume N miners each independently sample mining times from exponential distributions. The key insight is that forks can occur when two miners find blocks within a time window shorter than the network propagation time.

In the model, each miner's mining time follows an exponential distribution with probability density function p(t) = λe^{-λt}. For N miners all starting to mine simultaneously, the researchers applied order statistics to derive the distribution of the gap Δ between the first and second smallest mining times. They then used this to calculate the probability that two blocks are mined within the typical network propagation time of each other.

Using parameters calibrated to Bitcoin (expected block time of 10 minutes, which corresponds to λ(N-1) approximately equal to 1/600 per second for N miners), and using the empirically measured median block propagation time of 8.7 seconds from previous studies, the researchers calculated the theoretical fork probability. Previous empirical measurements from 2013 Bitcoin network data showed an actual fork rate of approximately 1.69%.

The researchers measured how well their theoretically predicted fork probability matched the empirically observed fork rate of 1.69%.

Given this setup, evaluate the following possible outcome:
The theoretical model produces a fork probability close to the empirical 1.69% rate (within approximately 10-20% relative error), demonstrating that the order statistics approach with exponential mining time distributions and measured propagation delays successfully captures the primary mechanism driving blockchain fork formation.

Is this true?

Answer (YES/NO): YES